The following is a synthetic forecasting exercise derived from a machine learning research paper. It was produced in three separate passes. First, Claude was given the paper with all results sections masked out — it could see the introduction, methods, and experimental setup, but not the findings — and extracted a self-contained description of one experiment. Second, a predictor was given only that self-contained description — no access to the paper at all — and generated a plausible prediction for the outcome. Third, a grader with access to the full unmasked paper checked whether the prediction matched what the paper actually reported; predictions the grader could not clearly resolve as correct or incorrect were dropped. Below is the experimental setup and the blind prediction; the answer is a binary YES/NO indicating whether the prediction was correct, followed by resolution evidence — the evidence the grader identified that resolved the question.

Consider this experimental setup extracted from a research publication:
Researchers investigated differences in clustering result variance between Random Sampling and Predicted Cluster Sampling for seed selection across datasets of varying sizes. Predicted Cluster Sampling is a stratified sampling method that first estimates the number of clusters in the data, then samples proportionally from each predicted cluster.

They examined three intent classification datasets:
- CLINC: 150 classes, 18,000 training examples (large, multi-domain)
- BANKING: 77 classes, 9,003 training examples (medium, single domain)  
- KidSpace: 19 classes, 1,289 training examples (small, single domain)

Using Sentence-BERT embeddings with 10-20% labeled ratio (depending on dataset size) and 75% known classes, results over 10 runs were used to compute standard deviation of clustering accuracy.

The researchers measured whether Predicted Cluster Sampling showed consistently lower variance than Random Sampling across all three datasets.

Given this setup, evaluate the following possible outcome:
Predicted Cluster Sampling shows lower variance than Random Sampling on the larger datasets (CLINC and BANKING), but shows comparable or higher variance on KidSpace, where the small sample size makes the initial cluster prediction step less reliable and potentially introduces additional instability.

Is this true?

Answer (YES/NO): YES